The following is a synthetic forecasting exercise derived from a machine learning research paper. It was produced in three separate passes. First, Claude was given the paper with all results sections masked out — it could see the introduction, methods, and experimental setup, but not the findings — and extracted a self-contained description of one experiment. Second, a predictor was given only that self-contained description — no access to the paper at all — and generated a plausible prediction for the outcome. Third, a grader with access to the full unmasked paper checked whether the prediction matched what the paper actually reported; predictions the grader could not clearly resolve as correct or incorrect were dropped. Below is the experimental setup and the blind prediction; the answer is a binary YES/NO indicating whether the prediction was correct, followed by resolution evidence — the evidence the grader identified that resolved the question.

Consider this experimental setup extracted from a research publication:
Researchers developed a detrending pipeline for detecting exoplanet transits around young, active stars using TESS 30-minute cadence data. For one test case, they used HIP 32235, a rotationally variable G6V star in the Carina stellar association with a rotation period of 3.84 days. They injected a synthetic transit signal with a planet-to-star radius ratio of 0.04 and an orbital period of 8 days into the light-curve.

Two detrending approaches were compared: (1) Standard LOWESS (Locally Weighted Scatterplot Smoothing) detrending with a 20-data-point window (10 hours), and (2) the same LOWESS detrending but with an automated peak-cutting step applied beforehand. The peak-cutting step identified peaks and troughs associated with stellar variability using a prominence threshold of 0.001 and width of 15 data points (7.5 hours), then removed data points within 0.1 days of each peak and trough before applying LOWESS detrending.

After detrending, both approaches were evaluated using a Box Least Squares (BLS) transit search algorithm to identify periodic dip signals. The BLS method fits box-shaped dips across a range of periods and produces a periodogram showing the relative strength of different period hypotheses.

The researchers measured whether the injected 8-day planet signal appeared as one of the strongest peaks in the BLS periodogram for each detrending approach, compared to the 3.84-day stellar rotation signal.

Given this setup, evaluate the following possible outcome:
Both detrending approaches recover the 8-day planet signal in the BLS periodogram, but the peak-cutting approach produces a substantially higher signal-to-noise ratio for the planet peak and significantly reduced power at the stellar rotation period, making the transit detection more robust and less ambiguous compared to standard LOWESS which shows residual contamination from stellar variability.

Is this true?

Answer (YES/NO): NO